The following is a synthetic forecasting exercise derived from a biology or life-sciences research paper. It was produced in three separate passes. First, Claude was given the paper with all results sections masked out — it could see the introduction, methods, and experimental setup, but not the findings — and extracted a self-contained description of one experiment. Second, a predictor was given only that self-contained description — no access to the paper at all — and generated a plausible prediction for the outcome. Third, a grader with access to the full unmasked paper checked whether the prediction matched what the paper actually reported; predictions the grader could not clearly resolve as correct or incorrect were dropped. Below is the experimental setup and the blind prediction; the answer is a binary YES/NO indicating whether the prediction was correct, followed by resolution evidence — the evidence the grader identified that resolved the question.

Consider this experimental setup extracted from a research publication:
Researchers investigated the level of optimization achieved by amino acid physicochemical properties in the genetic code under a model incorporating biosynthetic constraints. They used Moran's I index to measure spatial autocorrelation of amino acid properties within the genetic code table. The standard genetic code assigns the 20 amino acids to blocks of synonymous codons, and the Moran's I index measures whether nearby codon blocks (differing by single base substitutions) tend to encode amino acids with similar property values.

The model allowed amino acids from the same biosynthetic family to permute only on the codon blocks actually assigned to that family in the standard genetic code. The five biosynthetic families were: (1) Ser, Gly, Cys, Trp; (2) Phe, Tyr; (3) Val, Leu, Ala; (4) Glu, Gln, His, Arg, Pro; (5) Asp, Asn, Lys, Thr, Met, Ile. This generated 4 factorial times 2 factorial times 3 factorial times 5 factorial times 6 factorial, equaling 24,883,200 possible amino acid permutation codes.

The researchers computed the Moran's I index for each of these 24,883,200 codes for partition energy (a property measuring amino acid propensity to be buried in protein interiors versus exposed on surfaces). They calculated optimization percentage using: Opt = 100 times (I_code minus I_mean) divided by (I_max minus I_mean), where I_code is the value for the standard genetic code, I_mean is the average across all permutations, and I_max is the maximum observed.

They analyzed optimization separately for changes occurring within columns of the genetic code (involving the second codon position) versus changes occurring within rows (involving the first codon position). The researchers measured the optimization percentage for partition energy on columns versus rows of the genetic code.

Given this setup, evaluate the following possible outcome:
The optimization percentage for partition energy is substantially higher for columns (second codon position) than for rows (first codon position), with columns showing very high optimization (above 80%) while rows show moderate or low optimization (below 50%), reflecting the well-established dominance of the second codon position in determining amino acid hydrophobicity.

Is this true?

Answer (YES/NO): YES